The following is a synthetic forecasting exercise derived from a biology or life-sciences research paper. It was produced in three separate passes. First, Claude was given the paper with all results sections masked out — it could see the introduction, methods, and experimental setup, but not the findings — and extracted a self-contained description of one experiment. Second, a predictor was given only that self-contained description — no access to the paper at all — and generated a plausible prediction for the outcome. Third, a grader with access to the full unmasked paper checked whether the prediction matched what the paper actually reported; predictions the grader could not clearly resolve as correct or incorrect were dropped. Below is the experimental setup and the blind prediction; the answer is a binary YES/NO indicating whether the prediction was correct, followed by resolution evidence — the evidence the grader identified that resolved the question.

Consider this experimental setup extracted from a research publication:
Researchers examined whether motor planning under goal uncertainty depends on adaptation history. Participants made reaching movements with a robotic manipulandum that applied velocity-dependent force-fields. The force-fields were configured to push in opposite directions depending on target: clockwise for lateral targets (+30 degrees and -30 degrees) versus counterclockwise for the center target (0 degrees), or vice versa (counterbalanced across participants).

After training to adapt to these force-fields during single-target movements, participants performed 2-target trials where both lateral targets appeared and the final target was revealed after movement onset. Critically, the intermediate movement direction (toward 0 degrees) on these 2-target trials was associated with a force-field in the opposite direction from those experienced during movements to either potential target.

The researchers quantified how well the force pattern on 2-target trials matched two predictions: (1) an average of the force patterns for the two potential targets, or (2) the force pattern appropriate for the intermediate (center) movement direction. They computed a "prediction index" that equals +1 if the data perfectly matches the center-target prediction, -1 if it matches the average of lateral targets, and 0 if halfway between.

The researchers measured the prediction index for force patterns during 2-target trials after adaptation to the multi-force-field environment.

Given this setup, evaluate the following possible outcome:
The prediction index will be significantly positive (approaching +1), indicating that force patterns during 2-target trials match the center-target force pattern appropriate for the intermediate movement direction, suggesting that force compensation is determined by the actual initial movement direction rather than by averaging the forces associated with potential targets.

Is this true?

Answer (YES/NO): YES